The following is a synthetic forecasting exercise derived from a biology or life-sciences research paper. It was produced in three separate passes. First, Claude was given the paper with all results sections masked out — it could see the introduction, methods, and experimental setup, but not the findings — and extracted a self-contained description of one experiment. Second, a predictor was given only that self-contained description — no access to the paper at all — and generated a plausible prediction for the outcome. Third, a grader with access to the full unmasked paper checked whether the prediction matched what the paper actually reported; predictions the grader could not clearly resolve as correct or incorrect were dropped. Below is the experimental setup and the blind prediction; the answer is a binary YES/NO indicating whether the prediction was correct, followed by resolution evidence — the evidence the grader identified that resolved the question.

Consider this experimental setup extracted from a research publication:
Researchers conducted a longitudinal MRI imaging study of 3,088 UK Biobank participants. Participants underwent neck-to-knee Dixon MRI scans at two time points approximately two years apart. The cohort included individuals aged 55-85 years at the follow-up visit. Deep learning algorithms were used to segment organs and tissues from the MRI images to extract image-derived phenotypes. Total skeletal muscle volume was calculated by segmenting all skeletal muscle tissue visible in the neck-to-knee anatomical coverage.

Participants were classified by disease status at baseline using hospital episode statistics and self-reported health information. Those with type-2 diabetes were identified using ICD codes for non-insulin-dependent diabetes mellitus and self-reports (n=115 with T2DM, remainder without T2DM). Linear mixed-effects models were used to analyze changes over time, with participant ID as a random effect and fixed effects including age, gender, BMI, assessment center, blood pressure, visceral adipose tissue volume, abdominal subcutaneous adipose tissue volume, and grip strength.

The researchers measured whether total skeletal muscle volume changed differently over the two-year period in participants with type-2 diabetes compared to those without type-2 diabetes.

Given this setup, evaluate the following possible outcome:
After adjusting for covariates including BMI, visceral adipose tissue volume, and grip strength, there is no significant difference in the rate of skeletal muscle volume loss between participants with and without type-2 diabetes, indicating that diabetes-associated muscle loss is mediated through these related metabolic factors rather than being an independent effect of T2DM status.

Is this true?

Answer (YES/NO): NO